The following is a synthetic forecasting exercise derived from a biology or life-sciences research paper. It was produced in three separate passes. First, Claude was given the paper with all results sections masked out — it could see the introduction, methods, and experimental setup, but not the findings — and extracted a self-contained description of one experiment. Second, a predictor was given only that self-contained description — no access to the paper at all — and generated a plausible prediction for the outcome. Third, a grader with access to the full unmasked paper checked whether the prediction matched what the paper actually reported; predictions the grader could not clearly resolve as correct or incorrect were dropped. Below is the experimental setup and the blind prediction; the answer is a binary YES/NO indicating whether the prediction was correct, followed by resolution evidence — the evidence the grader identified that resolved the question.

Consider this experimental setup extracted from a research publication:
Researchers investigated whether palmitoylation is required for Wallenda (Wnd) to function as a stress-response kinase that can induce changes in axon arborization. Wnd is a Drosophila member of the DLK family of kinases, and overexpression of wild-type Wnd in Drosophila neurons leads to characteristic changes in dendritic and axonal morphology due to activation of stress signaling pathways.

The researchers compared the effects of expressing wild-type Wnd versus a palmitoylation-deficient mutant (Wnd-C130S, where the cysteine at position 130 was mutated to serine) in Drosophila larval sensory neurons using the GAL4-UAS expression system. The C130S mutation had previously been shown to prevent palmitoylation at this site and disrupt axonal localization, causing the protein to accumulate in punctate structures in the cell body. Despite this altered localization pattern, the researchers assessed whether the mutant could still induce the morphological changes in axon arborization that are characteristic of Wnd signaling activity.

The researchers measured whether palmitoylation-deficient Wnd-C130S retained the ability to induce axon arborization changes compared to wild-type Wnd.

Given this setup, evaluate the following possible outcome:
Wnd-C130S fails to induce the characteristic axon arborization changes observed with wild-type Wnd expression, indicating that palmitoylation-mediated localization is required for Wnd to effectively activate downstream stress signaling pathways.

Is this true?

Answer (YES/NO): NO